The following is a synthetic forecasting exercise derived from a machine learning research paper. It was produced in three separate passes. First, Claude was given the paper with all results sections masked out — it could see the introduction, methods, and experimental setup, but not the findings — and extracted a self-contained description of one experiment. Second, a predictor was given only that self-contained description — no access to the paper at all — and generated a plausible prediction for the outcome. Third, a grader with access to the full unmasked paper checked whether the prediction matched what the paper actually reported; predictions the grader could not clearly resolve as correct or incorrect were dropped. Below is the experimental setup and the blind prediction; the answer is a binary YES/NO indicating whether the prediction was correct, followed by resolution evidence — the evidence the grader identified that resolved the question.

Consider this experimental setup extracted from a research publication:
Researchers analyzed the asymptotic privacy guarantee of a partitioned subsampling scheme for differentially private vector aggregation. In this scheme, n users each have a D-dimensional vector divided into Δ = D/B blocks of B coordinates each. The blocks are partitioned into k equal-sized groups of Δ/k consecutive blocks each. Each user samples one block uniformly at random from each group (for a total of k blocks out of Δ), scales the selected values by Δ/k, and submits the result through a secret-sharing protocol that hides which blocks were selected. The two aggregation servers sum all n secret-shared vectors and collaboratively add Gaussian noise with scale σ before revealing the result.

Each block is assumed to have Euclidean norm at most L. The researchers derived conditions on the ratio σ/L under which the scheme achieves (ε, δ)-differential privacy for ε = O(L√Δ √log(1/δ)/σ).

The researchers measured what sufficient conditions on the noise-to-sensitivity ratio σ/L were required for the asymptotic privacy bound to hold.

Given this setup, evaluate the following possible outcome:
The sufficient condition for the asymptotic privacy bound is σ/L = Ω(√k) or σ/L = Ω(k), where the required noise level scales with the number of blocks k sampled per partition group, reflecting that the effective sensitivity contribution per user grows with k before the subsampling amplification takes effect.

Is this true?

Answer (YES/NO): NO